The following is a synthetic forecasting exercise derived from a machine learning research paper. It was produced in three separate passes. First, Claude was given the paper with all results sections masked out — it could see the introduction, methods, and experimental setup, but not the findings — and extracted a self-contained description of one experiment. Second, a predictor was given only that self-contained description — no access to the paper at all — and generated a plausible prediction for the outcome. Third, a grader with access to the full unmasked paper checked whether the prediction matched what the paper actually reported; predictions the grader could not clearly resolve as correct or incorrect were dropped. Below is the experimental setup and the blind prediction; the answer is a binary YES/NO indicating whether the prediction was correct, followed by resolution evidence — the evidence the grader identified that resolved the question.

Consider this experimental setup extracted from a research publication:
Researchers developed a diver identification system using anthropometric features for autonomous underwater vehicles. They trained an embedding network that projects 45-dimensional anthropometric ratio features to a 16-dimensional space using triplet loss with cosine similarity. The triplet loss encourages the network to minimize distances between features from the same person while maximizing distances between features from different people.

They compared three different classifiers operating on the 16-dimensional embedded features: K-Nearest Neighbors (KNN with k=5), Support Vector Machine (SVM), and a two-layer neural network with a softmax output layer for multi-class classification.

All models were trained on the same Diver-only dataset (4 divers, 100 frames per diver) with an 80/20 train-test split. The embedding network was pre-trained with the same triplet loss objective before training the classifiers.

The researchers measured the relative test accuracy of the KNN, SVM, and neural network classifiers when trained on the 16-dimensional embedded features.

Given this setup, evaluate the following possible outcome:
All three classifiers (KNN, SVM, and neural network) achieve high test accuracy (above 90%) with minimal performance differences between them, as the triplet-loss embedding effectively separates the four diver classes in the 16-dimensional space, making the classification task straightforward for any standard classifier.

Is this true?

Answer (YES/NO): NO